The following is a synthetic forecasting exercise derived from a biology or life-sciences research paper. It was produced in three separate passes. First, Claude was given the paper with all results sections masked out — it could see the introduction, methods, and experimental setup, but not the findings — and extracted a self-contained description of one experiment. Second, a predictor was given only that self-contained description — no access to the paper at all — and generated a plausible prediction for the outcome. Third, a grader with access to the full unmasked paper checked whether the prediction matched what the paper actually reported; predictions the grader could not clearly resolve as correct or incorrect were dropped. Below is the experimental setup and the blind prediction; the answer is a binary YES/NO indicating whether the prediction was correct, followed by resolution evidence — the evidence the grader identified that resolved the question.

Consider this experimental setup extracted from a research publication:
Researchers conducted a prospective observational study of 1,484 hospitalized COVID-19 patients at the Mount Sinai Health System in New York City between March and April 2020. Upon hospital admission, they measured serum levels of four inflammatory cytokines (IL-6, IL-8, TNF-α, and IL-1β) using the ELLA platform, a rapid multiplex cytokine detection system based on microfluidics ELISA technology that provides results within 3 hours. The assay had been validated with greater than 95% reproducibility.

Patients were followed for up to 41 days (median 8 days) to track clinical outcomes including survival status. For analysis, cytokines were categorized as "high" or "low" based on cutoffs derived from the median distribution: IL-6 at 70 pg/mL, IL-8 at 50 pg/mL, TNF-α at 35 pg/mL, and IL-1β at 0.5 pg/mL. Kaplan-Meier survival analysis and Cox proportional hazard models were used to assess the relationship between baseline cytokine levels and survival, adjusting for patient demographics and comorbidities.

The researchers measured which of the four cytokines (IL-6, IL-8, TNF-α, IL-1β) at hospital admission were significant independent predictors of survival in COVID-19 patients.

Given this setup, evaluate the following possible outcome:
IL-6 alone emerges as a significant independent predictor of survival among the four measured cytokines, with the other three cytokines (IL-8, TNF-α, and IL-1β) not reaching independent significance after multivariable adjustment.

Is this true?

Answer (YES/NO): NO